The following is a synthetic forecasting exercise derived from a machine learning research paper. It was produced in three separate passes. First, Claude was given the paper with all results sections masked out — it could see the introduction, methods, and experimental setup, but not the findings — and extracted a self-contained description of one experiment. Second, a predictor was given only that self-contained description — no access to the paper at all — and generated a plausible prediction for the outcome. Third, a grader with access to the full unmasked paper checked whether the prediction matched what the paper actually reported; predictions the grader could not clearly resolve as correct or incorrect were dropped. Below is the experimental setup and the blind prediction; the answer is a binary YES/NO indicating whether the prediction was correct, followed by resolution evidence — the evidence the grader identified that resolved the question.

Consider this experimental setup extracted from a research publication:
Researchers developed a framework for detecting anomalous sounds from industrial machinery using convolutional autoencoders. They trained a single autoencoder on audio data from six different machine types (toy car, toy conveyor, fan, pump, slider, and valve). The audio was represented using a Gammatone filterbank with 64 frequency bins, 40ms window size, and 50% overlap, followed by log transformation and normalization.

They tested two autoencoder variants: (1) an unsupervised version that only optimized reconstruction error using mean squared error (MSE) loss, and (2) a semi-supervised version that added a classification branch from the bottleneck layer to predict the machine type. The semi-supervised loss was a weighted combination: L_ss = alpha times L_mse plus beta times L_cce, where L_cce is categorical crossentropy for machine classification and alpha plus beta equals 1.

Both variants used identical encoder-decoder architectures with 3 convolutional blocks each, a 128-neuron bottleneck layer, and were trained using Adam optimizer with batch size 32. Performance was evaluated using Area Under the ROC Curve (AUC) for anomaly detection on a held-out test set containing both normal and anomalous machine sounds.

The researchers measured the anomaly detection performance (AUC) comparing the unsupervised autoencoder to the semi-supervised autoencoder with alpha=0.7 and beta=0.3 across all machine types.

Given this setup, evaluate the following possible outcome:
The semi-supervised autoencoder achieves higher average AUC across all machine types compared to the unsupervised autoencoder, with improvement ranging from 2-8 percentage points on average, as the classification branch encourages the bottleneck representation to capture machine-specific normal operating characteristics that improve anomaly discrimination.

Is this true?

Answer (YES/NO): NO